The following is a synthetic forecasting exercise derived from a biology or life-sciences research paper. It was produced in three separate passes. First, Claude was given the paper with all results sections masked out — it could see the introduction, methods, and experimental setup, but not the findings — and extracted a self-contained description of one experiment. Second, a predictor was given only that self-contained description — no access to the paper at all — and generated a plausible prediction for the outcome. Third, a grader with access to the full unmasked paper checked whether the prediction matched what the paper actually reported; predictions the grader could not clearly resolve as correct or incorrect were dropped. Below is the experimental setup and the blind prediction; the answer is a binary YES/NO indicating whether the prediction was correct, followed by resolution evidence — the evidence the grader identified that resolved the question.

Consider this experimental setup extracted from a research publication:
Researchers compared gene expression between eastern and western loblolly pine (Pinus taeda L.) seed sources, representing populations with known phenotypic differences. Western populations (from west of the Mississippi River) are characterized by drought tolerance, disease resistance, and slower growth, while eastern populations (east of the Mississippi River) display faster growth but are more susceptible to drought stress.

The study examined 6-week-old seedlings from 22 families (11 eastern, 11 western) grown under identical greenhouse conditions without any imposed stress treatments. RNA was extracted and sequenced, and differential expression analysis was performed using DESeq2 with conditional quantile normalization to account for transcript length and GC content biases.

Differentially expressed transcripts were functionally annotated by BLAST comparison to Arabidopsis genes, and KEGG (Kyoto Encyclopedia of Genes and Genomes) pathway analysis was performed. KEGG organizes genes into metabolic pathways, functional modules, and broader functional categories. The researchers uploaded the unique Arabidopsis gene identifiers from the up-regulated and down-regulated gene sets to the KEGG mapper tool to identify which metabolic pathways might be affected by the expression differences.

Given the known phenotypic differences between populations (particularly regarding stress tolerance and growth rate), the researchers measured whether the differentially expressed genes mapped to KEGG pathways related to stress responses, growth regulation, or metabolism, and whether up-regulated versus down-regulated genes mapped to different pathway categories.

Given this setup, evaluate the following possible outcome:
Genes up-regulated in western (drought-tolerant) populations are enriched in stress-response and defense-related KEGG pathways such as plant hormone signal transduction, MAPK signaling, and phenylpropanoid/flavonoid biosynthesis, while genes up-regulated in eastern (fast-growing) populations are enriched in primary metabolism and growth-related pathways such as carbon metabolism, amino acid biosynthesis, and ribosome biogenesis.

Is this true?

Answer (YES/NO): NO